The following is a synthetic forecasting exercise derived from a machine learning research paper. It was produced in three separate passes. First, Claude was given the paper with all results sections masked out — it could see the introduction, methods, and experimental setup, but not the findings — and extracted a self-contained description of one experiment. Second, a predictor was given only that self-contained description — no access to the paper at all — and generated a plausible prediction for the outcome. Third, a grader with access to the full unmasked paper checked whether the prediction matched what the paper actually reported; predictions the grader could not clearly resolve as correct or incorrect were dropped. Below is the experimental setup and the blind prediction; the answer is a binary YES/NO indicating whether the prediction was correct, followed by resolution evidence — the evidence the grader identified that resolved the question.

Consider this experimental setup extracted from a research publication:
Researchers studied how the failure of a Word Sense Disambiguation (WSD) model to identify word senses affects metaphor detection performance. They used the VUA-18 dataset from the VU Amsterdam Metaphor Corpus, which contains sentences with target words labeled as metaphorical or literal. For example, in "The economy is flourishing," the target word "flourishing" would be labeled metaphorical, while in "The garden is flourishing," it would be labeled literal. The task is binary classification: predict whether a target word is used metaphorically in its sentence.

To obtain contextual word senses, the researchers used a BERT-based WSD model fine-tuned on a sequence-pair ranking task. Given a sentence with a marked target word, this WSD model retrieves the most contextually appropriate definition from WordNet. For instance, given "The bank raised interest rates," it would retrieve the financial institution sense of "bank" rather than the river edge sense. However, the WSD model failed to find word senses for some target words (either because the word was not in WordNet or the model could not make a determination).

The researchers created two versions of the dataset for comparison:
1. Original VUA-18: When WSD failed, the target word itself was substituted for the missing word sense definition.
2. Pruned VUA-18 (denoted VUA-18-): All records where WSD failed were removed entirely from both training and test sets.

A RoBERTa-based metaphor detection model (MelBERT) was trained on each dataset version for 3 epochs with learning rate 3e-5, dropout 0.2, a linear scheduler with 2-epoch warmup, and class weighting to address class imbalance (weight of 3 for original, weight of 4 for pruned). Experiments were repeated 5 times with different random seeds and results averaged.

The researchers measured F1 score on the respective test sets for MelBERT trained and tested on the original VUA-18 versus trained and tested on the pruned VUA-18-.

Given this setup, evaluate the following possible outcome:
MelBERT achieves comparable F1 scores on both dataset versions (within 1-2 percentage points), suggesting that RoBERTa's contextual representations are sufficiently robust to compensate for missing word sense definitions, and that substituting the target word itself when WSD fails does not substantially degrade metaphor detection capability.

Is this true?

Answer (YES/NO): NO